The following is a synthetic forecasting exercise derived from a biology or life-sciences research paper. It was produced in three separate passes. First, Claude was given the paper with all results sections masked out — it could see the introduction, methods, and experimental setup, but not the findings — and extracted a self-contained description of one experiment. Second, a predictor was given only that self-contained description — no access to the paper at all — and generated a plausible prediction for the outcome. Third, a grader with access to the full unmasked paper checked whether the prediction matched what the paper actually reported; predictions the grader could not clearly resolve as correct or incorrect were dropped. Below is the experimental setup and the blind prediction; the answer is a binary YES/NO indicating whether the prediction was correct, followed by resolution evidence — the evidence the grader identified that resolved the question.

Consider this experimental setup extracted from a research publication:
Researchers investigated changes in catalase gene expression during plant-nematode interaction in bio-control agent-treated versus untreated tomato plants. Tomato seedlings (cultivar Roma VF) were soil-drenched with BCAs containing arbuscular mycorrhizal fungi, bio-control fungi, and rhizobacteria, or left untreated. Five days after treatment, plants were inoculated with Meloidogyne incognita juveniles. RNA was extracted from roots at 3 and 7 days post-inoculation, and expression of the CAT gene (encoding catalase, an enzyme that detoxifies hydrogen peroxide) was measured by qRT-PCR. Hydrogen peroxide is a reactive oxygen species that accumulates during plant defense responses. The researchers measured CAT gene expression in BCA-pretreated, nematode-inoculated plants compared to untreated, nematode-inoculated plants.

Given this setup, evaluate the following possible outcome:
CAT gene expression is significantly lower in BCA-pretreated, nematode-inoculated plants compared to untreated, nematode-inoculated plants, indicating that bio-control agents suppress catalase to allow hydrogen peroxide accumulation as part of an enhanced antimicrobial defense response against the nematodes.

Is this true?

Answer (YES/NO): YES